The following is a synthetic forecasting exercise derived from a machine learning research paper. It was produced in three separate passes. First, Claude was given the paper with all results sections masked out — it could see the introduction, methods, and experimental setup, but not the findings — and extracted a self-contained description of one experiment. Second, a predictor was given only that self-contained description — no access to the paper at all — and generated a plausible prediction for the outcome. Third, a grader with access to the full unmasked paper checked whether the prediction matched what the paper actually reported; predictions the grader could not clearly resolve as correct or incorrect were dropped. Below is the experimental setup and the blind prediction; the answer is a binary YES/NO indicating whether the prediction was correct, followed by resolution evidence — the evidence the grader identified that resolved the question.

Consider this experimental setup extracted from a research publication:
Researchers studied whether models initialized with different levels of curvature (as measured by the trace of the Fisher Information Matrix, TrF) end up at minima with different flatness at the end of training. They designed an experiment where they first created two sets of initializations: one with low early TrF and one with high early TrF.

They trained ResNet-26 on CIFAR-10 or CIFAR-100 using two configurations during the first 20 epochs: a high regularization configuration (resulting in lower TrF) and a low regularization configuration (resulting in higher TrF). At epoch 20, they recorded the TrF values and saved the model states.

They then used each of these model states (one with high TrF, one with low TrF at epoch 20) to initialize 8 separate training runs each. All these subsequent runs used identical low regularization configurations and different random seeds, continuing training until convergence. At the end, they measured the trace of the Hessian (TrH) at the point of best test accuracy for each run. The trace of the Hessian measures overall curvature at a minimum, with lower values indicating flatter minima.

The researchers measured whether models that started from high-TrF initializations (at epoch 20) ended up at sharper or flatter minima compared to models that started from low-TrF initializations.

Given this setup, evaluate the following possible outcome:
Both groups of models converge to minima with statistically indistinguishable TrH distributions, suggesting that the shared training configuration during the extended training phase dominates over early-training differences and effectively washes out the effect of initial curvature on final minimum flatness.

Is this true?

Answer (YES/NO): NO